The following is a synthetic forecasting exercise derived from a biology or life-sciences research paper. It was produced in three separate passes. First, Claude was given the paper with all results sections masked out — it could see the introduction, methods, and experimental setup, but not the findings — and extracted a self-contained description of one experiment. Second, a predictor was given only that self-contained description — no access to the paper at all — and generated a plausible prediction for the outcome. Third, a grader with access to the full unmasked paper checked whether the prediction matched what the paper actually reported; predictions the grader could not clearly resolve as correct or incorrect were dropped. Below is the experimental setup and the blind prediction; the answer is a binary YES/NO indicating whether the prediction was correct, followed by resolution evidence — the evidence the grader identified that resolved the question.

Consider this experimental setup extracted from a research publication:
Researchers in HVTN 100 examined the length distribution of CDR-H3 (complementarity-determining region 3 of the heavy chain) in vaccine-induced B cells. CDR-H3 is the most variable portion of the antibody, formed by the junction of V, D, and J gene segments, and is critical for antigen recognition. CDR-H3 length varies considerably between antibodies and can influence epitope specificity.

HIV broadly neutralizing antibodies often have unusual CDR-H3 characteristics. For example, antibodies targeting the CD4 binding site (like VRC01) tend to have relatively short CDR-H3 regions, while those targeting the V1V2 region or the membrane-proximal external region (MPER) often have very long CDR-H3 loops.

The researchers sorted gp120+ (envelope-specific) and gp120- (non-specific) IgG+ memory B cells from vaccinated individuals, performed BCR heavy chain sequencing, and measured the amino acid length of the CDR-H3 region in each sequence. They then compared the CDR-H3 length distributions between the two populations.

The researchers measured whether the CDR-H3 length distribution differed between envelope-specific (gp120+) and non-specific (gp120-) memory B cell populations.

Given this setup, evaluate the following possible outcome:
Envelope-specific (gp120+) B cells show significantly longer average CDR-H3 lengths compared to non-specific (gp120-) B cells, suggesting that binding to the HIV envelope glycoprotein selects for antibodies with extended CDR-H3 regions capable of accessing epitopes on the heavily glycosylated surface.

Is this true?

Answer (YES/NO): NO